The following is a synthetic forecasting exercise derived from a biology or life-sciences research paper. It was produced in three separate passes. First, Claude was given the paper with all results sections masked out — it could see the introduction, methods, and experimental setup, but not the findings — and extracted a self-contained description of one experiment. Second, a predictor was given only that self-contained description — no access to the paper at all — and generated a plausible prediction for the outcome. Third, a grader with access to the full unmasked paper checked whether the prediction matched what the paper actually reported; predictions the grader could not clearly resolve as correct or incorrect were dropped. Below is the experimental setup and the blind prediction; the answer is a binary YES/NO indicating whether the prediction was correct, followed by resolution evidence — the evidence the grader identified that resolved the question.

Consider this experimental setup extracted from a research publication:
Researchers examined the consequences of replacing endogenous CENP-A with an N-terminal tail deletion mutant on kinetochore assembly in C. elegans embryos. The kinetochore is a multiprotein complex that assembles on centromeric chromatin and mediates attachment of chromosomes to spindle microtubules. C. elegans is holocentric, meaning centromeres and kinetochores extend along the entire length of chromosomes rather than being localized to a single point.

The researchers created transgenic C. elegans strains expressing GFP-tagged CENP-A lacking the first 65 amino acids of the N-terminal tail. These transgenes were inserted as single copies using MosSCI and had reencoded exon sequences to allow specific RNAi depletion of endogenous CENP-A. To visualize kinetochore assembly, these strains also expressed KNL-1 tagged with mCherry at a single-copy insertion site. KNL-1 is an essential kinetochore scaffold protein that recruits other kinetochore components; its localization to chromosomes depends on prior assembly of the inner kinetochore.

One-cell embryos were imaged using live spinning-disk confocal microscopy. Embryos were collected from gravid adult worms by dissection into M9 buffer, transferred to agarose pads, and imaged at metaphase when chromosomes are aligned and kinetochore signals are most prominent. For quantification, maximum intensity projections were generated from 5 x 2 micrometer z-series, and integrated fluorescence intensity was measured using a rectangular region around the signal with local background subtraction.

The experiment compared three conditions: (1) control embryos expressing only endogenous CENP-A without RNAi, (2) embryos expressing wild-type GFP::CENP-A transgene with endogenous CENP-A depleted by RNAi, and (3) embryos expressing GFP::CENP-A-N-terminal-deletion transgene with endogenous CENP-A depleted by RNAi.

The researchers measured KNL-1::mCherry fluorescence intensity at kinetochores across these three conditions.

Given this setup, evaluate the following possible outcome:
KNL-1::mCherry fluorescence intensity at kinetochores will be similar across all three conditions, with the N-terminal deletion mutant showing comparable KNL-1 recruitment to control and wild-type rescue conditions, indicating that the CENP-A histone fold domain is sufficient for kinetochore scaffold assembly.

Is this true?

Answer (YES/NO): NO